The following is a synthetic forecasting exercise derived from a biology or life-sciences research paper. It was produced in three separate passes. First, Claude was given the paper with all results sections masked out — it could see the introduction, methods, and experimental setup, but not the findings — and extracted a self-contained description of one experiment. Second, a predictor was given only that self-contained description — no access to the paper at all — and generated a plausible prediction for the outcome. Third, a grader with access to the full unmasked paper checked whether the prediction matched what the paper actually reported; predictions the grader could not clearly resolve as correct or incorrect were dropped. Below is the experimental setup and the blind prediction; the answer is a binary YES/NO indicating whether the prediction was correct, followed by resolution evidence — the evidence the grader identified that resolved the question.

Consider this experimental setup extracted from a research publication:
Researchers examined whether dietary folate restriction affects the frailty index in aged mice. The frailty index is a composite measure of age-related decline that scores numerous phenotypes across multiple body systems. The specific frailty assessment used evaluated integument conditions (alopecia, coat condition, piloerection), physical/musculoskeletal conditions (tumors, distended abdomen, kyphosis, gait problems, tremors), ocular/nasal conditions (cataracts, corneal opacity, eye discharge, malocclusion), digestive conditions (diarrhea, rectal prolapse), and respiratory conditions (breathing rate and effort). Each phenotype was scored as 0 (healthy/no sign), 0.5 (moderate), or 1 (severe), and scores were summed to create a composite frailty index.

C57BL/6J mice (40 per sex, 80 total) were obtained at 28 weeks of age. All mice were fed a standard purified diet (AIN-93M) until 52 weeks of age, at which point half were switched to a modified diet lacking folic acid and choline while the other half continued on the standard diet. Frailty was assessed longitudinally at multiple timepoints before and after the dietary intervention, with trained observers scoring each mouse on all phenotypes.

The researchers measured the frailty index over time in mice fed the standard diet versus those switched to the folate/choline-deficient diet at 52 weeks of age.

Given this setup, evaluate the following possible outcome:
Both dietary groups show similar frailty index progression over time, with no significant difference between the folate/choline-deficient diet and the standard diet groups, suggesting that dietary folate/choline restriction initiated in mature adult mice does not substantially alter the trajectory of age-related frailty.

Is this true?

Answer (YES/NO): YES